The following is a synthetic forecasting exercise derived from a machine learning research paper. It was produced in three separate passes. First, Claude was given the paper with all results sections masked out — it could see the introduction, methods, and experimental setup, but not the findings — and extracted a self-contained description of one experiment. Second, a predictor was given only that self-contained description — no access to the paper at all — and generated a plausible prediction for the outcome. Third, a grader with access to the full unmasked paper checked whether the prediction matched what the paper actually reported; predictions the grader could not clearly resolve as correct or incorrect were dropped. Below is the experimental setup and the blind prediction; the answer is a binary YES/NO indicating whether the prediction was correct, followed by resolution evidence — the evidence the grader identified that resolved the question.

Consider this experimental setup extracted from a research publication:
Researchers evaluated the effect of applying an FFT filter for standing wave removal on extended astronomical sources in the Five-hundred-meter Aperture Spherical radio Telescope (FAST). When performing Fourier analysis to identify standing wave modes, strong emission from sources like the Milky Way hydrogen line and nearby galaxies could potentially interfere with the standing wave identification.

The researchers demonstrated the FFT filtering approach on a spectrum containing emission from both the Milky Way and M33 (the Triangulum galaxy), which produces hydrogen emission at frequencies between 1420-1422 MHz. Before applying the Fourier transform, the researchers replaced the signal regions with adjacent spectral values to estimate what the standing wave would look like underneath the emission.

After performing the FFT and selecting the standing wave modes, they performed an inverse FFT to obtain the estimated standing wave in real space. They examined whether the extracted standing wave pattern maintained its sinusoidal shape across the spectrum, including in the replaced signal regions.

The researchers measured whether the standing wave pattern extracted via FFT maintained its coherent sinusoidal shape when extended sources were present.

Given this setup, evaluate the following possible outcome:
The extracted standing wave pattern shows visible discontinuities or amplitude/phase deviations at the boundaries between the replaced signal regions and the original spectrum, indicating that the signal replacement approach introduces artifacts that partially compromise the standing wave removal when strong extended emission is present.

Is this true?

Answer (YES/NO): NO